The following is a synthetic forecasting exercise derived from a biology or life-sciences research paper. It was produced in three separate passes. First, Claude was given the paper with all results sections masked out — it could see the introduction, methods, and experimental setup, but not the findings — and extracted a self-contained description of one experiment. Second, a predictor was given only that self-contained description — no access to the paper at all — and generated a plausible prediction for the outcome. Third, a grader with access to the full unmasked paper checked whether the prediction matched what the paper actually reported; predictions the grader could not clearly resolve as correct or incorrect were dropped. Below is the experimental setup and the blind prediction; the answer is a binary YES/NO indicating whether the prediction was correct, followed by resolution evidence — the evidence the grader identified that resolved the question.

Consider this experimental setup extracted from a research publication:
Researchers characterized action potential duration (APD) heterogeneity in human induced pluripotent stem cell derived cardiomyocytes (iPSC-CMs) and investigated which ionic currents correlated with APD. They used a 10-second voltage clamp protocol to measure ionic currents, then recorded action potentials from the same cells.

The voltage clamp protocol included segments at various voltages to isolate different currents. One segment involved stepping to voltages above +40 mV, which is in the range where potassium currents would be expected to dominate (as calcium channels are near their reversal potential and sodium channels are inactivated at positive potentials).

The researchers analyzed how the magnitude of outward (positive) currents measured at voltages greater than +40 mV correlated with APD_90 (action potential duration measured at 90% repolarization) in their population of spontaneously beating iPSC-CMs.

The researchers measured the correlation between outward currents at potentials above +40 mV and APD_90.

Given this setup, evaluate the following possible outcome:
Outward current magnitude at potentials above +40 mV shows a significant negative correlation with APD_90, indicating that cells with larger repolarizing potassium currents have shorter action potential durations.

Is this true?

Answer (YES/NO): YES